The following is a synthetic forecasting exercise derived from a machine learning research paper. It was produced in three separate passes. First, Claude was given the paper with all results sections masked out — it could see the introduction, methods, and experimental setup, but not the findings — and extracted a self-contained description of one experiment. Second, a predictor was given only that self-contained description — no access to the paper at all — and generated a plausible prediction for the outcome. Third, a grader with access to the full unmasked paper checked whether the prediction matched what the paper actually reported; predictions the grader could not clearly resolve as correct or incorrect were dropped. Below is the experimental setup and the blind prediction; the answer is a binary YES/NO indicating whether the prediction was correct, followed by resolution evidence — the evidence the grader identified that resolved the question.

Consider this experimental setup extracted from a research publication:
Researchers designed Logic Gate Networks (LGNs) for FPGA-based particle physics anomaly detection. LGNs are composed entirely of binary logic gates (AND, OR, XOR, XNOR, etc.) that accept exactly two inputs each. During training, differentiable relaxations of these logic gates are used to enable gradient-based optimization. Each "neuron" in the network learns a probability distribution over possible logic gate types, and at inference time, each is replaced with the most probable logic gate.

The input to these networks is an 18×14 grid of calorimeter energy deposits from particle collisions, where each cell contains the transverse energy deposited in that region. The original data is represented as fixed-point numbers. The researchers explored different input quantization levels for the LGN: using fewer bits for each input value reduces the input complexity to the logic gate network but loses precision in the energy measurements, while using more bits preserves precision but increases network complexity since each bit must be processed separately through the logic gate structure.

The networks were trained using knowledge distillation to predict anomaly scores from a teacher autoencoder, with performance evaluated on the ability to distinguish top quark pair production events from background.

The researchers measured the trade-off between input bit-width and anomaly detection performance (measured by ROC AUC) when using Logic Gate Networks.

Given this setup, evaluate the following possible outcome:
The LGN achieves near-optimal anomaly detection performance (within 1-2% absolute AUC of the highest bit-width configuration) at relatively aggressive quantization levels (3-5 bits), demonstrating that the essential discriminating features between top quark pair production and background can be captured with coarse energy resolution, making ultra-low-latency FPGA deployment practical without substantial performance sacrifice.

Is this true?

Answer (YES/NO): NO